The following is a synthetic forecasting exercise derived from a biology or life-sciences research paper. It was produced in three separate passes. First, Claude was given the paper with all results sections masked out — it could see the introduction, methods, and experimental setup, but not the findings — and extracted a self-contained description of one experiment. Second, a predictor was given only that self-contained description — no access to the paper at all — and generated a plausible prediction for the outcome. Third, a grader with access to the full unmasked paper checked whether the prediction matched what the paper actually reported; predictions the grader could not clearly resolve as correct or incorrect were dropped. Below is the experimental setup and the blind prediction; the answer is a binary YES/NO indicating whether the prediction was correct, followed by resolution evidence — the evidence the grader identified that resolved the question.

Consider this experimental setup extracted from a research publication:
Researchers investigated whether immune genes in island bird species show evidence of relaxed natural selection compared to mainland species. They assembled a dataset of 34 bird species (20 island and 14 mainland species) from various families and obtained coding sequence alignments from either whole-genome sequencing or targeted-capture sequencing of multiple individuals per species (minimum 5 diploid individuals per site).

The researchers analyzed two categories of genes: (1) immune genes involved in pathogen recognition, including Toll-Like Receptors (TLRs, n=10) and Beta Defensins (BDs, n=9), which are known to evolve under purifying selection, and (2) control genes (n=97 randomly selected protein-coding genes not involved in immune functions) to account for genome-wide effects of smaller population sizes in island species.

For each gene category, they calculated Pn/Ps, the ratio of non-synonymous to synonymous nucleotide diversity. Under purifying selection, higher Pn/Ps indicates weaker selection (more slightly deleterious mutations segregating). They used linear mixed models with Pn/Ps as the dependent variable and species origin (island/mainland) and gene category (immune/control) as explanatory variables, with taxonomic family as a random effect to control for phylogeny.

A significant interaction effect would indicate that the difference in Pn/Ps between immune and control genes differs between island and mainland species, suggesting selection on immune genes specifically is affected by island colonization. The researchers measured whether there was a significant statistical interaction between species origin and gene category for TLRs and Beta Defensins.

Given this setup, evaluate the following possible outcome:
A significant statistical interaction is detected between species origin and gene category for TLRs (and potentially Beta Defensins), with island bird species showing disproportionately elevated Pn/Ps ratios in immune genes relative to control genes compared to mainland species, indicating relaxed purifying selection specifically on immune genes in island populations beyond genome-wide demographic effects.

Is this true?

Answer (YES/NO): NO